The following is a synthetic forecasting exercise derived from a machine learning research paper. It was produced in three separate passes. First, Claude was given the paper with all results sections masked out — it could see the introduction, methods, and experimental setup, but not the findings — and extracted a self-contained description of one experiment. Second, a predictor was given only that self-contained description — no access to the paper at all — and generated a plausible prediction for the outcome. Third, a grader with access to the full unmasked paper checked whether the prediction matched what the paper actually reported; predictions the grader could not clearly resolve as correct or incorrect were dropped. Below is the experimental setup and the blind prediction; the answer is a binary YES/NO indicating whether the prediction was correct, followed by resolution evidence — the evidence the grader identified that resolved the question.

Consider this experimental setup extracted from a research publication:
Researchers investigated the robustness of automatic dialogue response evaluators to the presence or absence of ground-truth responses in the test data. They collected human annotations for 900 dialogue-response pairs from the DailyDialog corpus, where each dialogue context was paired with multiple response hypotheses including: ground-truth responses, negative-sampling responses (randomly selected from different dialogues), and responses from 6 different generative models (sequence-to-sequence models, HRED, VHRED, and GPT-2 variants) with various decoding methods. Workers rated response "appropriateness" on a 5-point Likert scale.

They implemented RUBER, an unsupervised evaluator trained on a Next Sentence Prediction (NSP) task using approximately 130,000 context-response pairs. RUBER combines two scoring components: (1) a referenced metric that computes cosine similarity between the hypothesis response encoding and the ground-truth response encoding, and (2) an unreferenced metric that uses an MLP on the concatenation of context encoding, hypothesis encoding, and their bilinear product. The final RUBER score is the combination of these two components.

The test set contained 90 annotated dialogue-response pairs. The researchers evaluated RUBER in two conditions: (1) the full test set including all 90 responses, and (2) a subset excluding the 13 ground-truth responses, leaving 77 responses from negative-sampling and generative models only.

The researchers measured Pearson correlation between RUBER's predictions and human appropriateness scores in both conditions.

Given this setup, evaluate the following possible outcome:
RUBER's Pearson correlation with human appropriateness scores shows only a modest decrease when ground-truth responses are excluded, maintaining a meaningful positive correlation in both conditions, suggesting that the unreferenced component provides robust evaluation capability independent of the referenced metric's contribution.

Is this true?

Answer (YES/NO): NO